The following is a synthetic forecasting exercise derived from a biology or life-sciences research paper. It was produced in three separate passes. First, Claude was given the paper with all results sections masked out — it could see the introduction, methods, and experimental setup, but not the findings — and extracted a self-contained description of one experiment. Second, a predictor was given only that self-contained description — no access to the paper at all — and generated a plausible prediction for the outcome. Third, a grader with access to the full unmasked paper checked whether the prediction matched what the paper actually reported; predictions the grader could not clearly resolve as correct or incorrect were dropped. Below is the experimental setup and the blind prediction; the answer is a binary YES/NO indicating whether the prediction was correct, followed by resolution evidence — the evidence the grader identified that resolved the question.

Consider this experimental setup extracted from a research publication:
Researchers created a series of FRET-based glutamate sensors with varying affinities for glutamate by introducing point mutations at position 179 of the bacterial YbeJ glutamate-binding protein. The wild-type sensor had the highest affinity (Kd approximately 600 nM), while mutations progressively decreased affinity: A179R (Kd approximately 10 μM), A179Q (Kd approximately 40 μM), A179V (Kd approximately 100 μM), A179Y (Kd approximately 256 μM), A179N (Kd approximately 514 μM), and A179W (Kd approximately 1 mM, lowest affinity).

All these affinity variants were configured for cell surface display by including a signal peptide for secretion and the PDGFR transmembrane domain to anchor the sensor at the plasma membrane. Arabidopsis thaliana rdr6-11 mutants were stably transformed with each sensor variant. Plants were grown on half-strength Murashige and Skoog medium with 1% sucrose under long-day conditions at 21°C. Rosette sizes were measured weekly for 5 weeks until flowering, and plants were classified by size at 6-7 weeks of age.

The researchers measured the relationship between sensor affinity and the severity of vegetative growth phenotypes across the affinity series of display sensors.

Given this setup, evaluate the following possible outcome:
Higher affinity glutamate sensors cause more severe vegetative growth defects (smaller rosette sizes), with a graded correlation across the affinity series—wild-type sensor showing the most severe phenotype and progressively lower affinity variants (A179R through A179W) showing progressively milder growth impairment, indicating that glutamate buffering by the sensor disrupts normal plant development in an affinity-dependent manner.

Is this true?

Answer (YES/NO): YES